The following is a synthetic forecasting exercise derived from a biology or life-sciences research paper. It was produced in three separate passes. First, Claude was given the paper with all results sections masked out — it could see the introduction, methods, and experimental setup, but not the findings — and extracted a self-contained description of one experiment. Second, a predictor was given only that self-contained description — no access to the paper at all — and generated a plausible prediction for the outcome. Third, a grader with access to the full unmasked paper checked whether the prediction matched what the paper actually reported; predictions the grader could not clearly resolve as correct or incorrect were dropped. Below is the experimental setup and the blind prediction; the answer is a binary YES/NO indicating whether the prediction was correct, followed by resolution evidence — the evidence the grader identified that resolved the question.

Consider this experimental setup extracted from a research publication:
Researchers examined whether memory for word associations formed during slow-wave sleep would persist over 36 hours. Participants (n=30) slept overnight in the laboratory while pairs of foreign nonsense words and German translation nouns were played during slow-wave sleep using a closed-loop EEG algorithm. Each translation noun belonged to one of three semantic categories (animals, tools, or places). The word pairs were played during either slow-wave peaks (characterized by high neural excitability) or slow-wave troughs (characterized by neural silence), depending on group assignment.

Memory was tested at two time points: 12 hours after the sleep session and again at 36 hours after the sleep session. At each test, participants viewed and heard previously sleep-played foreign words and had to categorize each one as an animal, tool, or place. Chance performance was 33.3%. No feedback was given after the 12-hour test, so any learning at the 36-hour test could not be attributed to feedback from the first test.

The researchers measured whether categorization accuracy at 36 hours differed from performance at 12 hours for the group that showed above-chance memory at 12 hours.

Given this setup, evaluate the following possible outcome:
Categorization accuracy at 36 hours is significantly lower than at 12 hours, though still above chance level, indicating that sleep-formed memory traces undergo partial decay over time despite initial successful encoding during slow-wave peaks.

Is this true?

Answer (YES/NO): NO